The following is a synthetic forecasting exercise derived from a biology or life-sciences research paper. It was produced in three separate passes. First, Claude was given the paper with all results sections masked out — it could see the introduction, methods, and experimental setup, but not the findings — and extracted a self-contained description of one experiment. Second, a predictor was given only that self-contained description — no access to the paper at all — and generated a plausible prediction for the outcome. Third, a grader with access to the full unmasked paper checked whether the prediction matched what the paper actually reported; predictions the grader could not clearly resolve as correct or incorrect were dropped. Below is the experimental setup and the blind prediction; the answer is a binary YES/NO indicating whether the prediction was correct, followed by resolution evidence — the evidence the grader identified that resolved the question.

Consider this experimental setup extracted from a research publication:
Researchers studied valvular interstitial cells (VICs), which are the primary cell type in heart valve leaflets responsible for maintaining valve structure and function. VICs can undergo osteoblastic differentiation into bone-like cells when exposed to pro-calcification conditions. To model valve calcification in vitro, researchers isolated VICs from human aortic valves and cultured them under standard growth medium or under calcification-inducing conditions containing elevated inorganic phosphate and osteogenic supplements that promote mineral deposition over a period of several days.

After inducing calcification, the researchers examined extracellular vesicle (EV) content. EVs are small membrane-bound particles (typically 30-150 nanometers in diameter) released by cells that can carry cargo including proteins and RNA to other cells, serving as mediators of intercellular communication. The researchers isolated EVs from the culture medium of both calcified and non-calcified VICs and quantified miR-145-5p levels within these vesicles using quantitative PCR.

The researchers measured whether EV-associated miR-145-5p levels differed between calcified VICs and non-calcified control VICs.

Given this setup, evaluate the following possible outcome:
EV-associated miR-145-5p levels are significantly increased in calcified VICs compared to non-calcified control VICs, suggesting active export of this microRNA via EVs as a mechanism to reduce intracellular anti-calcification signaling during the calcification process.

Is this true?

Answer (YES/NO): YES